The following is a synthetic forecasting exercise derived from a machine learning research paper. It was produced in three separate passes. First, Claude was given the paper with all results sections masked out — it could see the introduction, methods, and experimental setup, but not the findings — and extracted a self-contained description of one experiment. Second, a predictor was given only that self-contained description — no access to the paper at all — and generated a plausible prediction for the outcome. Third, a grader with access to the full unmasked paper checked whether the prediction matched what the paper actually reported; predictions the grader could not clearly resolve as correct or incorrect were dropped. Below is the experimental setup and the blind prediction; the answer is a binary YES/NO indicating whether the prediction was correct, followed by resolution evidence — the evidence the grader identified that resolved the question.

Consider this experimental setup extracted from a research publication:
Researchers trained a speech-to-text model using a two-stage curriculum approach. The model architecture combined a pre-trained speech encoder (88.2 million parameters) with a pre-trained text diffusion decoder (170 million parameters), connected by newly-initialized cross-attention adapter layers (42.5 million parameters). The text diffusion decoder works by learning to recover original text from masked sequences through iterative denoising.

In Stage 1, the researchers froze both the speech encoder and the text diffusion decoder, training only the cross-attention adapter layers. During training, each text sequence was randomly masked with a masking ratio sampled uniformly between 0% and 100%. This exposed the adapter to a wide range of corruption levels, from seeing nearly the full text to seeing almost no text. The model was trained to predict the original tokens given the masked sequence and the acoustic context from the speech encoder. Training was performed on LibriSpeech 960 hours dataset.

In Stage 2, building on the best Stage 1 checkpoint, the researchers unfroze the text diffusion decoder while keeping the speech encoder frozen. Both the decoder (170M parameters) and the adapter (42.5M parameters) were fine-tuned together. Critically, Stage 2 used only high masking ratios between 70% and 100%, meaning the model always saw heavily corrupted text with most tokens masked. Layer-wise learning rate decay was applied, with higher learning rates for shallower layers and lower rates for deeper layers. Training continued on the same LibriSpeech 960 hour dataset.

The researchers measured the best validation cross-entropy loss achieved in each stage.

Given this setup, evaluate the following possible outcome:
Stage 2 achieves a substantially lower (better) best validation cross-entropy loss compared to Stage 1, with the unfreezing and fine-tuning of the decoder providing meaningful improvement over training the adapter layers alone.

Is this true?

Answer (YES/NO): NO